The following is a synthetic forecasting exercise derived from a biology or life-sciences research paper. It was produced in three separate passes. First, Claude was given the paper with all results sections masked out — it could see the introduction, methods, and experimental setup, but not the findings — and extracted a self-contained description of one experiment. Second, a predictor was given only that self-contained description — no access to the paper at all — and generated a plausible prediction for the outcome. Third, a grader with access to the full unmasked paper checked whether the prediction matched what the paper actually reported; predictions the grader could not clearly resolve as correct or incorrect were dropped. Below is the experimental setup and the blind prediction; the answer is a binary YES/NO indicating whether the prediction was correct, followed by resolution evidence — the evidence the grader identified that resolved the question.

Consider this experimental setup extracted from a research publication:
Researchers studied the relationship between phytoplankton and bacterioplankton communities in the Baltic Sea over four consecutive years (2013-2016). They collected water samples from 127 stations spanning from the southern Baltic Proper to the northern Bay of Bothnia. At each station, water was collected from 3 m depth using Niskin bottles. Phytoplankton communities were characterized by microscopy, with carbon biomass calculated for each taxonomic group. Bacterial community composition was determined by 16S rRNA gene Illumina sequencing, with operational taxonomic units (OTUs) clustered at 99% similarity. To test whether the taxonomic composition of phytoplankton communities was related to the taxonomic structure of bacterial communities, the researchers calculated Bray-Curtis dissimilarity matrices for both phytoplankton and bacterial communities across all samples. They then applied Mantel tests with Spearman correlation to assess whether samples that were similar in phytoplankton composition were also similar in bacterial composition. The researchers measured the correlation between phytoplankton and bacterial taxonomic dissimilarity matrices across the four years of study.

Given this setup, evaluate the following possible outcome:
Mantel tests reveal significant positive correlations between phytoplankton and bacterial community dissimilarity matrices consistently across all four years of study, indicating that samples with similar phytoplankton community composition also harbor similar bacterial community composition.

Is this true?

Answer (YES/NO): YES